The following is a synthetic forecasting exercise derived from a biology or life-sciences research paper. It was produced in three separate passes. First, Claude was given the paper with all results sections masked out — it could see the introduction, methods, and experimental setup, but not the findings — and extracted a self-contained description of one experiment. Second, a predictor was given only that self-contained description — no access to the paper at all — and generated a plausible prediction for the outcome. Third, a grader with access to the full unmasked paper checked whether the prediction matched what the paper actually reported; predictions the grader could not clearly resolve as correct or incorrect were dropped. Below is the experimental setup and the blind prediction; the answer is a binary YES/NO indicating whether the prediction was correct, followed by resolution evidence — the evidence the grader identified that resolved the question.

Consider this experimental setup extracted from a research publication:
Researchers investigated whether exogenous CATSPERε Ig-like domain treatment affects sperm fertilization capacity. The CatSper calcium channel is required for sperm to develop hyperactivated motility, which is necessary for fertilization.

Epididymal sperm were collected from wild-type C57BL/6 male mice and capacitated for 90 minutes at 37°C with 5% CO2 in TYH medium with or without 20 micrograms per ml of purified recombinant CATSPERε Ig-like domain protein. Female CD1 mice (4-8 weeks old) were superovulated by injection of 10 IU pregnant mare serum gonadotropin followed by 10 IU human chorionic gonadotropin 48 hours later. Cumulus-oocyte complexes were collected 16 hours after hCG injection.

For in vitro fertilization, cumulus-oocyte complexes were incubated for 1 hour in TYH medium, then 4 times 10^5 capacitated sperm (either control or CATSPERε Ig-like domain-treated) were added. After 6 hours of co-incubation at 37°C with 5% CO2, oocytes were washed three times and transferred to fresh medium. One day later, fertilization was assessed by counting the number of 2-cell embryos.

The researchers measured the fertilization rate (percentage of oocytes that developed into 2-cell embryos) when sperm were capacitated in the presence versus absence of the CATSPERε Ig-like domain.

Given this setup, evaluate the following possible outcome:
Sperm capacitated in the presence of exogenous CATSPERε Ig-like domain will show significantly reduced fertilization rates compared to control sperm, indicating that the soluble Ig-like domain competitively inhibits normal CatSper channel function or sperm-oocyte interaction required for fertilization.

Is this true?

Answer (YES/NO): YES